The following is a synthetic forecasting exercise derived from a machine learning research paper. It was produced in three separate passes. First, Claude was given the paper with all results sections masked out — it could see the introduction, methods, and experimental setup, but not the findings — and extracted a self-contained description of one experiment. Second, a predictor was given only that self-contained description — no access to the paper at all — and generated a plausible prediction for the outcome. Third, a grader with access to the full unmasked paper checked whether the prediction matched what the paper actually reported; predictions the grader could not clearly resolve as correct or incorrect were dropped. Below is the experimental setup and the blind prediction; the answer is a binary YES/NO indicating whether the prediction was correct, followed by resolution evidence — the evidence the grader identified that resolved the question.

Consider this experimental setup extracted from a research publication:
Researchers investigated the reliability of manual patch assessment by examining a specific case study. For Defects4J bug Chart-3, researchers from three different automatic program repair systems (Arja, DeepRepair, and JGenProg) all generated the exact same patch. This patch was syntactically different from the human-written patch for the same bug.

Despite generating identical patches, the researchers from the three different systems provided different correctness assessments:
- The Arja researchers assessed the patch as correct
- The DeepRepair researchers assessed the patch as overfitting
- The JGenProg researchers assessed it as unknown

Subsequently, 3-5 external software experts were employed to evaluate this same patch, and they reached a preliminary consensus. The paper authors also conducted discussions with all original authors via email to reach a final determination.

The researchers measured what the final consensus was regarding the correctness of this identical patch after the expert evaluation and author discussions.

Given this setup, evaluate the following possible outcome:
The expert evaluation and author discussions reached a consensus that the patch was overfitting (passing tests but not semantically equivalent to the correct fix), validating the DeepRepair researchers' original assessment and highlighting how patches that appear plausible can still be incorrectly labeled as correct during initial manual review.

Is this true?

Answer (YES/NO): NO